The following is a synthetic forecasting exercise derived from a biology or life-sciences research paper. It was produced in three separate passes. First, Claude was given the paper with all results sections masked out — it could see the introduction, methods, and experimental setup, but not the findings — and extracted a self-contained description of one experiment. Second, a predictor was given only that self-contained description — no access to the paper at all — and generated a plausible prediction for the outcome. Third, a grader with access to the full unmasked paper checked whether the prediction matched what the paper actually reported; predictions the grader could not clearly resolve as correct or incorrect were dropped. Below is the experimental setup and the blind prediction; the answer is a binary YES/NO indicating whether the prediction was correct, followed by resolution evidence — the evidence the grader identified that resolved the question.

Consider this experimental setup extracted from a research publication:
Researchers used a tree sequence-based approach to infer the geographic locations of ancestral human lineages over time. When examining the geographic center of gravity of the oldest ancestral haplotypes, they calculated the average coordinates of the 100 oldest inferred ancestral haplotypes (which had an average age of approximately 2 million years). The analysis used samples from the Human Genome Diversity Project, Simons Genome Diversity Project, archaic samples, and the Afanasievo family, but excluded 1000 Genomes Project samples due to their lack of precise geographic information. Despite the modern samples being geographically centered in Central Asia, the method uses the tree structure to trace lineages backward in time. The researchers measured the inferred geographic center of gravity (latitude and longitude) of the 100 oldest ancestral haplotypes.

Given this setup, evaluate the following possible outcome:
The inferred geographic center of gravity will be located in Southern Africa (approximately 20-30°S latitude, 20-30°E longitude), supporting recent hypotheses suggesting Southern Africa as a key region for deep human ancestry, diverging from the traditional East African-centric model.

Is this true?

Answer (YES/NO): NO